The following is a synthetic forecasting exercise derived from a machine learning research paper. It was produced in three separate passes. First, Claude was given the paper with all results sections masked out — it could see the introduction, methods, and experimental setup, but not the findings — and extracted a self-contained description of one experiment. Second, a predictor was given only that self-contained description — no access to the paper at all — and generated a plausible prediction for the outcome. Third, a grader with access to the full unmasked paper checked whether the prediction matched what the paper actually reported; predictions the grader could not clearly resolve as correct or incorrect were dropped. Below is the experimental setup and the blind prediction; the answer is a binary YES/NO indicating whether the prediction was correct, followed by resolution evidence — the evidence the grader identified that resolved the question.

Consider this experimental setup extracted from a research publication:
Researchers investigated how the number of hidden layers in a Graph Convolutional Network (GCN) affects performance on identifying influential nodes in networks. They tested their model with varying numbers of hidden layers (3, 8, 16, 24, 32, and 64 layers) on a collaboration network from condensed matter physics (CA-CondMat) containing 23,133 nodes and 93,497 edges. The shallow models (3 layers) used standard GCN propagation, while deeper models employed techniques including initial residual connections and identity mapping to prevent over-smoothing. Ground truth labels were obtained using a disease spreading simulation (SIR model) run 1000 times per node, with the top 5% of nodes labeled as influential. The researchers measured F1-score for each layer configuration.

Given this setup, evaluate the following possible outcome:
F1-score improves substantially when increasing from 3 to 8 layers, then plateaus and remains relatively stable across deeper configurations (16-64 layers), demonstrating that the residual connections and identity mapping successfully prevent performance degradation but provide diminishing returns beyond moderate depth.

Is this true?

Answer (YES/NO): NO